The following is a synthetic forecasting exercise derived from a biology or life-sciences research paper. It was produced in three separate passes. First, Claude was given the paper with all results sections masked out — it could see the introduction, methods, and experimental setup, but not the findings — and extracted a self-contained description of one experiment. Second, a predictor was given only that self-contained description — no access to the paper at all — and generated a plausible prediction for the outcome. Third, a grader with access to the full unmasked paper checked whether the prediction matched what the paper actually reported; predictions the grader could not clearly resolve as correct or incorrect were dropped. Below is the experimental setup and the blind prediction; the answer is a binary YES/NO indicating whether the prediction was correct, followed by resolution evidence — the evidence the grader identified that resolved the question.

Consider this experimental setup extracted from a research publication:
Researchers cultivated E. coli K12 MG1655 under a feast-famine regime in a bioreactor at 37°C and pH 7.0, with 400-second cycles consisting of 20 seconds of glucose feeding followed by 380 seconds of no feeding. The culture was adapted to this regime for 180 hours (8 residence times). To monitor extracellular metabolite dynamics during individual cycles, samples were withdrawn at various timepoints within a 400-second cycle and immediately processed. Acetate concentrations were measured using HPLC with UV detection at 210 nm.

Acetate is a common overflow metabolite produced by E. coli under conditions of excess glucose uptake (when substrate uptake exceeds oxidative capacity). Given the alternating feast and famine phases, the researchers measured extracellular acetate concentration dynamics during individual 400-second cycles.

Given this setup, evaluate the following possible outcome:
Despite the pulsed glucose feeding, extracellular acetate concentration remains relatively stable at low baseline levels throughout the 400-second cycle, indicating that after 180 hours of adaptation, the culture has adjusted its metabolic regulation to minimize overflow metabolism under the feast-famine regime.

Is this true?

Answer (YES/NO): YES